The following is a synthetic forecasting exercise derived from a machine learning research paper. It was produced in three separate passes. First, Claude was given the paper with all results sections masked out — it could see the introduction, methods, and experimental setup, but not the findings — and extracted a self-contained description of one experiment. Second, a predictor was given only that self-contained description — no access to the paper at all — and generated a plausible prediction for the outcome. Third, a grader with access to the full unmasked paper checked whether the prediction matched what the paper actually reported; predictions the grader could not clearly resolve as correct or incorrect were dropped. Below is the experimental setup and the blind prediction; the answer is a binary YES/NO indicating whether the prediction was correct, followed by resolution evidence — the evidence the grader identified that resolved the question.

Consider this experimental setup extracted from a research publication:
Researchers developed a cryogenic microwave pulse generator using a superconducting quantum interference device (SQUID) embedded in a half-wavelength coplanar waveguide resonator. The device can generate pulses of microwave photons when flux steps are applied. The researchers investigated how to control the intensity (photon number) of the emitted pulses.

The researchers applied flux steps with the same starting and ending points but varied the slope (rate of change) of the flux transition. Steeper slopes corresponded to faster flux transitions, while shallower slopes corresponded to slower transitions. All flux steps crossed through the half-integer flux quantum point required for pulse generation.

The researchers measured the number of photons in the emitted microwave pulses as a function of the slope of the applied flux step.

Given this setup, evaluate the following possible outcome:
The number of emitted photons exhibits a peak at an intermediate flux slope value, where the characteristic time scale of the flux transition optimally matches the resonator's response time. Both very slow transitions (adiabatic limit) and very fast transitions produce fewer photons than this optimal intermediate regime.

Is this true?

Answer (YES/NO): NO